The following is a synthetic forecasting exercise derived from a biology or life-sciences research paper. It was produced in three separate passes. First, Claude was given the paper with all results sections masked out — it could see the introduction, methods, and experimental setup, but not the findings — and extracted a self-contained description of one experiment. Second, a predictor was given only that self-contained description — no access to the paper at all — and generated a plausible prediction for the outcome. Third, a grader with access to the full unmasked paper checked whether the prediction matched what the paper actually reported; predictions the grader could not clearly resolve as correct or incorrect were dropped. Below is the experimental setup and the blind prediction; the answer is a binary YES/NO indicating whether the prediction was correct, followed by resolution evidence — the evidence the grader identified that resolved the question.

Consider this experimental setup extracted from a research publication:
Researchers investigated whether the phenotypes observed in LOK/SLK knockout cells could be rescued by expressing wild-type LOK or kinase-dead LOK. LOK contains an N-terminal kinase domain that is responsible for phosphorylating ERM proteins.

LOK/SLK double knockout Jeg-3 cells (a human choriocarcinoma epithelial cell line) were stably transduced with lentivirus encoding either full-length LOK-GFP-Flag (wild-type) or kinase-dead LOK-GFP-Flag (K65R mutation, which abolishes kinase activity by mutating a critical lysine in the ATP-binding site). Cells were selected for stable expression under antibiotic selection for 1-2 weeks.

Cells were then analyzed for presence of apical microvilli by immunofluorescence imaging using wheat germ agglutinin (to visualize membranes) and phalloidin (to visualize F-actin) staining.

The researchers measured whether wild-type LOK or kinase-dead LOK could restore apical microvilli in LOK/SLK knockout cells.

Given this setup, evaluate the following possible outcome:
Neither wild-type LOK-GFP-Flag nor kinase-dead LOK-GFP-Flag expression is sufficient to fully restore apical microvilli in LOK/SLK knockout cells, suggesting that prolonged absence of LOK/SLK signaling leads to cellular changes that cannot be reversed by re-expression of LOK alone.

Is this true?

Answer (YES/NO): NO